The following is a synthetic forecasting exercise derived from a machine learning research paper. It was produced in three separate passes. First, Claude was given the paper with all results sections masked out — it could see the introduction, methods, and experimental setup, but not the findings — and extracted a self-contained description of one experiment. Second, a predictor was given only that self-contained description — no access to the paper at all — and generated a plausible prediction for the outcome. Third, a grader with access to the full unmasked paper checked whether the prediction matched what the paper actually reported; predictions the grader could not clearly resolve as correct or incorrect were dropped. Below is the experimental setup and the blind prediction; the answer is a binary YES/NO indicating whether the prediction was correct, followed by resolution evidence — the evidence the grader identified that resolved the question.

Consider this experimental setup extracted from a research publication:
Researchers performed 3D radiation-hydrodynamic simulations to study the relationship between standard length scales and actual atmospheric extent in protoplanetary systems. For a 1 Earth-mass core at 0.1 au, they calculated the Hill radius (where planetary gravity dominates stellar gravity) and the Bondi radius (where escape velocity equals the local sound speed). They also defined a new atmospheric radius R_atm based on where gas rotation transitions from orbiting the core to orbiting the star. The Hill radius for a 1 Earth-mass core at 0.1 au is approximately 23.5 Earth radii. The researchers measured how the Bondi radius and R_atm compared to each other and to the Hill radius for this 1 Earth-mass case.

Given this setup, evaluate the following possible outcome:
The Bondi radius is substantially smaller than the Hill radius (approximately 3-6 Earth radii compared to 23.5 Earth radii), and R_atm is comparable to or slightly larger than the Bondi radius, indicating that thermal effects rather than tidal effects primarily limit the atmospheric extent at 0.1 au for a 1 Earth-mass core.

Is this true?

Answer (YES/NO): NO